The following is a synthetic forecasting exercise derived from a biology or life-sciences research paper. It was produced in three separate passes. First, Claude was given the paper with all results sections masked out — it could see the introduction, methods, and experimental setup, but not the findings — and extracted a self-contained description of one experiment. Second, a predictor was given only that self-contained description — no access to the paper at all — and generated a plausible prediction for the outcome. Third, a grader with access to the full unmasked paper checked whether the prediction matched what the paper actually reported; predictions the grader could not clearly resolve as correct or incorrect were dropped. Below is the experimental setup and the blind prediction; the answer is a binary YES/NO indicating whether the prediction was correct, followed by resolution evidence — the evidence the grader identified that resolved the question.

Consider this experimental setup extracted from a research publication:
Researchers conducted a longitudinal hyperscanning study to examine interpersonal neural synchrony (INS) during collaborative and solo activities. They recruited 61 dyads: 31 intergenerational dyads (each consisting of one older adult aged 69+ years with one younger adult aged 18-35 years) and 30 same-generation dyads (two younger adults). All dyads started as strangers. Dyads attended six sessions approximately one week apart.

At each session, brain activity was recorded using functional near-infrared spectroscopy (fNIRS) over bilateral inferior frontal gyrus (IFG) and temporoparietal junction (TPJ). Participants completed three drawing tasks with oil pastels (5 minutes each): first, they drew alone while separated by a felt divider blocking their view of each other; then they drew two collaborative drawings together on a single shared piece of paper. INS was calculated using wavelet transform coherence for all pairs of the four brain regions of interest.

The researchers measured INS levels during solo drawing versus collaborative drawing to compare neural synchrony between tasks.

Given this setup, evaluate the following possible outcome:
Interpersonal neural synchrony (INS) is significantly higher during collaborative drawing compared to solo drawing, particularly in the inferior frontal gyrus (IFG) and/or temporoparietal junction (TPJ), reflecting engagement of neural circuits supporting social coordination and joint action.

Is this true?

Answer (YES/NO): YES